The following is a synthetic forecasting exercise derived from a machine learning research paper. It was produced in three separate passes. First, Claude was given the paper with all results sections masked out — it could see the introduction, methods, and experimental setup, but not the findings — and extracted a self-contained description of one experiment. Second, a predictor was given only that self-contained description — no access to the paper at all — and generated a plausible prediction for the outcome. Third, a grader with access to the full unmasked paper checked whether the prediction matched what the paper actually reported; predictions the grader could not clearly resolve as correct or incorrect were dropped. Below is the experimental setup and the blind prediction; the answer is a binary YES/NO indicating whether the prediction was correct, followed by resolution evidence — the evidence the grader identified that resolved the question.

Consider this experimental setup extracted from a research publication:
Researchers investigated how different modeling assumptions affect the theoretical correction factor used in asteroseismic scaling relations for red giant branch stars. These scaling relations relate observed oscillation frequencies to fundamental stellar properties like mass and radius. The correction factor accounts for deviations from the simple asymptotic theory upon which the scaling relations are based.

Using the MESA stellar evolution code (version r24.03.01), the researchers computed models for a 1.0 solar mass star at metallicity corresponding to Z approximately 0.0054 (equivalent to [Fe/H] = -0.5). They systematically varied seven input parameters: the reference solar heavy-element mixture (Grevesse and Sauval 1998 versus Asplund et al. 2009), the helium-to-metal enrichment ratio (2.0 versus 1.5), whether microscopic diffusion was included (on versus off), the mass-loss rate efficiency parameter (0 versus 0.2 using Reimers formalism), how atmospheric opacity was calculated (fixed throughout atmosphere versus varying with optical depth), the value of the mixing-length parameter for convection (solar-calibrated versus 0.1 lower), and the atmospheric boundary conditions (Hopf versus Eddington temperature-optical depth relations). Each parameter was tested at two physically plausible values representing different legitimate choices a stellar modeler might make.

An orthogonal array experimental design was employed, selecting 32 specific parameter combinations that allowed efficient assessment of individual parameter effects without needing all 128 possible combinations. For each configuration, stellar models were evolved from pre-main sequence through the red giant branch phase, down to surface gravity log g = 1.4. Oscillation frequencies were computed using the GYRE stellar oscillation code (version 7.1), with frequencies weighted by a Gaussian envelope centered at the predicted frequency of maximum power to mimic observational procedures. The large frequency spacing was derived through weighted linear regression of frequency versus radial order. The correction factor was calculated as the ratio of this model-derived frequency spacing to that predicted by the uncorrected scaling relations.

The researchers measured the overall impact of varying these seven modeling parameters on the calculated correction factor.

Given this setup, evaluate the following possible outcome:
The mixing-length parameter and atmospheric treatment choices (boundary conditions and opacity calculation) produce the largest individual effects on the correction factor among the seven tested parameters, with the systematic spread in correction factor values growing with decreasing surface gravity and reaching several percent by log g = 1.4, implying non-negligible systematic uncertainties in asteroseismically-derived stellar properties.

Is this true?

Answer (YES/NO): NO